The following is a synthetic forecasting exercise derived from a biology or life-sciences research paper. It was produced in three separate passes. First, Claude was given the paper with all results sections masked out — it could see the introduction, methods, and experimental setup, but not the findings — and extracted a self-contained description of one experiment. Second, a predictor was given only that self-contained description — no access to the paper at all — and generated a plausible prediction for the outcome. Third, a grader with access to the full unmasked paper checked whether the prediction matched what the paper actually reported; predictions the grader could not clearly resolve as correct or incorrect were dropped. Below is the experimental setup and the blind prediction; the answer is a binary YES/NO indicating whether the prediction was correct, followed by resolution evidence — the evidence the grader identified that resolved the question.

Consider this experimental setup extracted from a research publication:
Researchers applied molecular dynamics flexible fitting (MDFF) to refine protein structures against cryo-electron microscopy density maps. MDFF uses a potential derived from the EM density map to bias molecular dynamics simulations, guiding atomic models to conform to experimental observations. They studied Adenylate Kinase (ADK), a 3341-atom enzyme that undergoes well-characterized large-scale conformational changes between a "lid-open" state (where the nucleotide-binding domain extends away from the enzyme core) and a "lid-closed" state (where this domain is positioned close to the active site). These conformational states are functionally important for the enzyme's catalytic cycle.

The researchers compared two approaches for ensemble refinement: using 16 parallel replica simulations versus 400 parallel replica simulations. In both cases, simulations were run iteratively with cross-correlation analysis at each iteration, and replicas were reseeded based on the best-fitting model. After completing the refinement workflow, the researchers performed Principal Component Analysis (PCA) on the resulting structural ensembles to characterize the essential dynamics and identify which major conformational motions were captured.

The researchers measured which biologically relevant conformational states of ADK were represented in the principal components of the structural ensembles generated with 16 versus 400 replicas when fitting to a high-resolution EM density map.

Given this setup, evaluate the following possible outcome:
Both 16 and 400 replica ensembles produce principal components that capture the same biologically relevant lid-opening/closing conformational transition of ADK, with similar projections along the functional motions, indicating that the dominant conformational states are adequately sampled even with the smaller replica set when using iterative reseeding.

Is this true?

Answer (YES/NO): NO